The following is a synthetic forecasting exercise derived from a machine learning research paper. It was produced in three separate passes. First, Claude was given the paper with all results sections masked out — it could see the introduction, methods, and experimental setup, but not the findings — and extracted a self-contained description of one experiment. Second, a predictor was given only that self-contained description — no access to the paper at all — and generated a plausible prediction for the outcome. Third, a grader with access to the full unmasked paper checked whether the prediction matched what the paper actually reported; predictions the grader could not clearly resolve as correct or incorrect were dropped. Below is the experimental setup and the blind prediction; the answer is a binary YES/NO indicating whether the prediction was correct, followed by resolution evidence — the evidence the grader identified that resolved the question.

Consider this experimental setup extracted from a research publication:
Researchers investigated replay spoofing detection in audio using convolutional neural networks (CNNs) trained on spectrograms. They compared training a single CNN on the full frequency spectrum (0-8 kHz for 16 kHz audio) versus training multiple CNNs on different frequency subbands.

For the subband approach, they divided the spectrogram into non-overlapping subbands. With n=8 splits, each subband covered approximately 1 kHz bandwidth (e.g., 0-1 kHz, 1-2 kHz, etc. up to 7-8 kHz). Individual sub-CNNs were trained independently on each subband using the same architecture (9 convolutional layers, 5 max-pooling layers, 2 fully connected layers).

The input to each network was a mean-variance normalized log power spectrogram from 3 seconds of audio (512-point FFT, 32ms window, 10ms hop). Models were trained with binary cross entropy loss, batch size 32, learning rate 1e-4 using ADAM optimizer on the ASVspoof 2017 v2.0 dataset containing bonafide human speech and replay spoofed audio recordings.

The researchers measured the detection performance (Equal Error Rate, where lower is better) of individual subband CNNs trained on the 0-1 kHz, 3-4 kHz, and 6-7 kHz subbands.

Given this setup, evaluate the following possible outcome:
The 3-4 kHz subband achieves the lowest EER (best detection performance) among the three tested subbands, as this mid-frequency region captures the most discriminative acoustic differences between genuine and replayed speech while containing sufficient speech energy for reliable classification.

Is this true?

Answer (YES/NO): NO